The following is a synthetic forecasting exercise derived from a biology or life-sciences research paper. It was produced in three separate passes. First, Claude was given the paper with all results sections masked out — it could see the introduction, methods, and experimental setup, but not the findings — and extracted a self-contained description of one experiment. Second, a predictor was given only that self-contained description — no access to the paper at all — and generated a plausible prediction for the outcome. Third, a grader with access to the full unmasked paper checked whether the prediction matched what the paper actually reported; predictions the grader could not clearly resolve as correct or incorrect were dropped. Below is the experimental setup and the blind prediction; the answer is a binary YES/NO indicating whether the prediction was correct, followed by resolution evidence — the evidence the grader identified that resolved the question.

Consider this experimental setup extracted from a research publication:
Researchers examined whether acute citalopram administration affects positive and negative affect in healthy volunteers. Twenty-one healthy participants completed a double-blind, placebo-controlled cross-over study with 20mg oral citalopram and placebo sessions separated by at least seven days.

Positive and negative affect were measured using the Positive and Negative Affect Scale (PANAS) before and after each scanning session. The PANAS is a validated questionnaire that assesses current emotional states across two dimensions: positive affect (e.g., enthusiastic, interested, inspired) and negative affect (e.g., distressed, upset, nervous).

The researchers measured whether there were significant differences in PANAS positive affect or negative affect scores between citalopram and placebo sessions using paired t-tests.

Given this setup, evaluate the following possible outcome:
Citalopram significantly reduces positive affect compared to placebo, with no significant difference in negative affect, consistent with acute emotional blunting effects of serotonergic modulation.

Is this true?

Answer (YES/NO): NO